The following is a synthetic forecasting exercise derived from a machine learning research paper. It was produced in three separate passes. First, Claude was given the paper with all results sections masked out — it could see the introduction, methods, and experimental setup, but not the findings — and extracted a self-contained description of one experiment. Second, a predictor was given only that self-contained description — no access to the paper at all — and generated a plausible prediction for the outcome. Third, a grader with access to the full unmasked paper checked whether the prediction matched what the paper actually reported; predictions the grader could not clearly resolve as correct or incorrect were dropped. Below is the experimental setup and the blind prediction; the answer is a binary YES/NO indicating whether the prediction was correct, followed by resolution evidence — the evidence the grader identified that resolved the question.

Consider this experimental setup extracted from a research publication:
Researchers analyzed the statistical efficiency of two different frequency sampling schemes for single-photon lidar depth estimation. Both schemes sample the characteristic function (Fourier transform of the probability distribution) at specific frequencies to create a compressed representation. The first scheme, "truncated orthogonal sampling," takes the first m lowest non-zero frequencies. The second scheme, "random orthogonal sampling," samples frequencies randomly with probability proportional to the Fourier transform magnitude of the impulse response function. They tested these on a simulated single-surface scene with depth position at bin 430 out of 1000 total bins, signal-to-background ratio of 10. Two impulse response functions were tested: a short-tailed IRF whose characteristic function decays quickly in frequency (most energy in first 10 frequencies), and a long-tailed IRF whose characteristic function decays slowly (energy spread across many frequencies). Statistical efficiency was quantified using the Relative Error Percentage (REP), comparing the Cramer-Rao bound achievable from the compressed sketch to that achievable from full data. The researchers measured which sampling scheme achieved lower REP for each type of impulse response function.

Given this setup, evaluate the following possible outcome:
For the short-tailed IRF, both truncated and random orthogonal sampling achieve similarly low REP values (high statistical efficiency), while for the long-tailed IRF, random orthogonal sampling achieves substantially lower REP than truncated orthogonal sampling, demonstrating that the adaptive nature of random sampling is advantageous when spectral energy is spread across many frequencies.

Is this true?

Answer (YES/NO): NO